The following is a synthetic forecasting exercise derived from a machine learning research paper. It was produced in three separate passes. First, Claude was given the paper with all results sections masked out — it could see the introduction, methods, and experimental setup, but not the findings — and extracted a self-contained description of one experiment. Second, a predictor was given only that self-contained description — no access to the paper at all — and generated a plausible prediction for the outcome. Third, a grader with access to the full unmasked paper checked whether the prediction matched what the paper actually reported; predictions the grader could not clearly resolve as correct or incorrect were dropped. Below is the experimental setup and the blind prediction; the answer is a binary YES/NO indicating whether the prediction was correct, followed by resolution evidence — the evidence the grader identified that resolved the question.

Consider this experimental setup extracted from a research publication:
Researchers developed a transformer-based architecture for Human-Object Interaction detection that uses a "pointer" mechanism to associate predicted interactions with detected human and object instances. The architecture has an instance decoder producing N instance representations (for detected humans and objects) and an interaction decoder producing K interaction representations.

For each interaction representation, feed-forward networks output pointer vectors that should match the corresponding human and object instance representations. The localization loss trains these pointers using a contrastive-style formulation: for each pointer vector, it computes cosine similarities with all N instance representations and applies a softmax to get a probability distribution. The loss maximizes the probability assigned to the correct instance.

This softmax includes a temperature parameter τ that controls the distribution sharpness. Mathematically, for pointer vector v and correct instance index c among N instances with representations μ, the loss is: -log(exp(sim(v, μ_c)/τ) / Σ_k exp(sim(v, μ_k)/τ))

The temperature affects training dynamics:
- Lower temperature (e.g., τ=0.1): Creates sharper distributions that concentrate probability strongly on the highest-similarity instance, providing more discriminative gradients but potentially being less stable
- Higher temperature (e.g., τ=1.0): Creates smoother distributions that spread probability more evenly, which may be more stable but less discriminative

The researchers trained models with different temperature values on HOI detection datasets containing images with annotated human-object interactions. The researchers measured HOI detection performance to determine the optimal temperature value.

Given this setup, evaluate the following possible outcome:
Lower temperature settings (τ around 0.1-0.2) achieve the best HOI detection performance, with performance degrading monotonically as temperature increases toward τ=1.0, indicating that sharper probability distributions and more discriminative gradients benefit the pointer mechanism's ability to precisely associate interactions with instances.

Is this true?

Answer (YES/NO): YES